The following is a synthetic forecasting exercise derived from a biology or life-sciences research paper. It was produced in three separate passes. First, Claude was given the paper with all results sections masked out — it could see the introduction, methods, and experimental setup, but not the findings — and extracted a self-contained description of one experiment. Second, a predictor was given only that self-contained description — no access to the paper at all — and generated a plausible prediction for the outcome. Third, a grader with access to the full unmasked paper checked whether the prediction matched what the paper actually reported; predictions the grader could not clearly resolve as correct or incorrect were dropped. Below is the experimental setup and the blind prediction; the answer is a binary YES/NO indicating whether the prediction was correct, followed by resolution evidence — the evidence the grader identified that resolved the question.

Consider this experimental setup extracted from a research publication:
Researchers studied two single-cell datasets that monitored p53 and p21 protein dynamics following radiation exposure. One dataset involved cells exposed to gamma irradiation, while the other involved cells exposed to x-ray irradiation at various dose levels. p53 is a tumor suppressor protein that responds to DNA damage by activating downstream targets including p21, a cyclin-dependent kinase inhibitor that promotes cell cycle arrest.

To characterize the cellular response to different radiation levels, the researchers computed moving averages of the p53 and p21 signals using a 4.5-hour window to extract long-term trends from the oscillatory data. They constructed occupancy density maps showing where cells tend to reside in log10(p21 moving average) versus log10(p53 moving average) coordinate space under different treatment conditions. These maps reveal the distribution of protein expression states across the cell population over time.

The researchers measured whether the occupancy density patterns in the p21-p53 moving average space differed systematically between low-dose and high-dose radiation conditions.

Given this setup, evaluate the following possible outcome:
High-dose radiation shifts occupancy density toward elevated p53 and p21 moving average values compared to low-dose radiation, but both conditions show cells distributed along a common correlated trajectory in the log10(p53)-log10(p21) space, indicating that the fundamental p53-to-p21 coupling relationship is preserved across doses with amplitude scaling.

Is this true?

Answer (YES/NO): NO